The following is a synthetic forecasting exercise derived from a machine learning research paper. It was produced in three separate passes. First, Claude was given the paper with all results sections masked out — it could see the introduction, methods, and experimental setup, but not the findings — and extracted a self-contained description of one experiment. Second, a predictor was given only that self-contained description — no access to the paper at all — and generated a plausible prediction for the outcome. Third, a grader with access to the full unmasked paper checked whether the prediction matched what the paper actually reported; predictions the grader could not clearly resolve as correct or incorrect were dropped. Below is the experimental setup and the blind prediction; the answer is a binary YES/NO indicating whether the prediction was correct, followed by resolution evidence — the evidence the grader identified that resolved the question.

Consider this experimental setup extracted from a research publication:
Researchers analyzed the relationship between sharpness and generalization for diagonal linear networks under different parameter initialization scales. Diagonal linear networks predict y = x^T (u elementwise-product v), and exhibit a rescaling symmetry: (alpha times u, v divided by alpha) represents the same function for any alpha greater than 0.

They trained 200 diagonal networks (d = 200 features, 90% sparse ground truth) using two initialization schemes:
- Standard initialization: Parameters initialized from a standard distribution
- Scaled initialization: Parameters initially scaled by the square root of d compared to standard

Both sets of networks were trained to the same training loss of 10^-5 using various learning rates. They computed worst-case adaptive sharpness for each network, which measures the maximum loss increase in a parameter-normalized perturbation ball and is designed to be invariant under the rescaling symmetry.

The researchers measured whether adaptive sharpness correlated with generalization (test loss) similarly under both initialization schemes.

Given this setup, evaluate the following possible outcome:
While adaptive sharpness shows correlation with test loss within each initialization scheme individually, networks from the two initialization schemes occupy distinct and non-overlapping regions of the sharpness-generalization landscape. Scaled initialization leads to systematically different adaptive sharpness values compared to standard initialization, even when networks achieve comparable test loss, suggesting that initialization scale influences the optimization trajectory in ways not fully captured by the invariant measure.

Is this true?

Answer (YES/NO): NO